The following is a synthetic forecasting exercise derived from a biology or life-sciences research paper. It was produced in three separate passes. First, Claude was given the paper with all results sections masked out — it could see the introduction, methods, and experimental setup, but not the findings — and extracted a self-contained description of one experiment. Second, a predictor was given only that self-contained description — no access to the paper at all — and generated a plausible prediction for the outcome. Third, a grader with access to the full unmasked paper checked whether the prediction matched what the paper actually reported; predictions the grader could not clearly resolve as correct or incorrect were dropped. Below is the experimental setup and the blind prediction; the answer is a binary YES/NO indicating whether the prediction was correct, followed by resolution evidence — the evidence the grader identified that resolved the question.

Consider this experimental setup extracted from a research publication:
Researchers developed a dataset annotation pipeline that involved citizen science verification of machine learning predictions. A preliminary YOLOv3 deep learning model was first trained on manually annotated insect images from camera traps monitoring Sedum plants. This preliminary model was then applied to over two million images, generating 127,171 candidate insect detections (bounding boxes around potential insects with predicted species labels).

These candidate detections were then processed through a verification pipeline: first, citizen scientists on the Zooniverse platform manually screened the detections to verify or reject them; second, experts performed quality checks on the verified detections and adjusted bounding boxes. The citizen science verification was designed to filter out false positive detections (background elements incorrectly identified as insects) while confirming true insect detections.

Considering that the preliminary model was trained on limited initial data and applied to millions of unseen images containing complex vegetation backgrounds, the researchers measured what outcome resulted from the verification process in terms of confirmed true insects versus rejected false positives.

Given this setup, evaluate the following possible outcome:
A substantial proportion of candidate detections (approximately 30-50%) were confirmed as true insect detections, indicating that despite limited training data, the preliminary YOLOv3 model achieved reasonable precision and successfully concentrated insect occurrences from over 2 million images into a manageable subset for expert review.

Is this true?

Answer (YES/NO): NO